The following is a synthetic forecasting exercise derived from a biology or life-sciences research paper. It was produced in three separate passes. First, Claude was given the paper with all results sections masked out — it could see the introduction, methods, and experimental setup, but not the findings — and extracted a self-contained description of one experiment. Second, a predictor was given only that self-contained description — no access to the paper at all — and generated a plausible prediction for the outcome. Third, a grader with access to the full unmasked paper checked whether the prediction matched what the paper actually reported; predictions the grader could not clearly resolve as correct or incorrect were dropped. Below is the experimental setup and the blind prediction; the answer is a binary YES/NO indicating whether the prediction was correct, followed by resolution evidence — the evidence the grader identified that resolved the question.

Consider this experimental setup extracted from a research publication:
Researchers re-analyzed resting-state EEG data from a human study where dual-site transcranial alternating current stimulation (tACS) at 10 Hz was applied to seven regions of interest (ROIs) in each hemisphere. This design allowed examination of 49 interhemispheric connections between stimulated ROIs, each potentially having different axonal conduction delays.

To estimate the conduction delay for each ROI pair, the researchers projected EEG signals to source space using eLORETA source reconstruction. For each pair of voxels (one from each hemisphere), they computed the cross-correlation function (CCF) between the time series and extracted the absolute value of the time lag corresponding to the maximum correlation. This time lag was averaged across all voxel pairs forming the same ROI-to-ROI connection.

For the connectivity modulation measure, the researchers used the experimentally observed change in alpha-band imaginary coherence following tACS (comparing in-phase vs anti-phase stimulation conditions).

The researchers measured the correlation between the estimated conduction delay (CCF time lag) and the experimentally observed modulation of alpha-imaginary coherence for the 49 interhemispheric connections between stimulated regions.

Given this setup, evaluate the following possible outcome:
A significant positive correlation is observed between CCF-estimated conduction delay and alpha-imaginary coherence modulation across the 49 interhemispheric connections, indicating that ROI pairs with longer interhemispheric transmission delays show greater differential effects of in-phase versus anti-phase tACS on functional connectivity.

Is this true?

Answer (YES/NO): NO